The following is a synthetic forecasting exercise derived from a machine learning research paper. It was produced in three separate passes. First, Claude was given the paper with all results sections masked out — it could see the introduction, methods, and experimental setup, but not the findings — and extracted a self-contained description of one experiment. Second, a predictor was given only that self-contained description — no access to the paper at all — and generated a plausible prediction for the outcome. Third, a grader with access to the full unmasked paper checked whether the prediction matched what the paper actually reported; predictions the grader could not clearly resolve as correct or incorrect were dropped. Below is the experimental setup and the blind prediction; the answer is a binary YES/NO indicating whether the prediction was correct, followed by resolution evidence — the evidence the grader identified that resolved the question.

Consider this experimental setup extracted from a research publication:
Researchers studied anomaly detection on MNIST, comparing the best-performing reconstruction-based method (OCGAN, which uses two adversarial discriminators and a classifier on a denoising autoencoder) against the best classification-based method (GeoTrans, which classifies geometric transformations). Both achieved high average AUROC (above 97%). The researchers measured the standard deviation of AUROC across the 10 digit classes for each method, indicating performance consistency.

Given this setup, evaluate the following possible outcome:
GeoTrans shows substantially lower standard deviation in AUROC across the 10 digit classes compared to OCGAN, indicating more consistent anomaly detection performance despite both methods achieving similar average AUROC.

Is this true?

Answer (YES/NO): NO